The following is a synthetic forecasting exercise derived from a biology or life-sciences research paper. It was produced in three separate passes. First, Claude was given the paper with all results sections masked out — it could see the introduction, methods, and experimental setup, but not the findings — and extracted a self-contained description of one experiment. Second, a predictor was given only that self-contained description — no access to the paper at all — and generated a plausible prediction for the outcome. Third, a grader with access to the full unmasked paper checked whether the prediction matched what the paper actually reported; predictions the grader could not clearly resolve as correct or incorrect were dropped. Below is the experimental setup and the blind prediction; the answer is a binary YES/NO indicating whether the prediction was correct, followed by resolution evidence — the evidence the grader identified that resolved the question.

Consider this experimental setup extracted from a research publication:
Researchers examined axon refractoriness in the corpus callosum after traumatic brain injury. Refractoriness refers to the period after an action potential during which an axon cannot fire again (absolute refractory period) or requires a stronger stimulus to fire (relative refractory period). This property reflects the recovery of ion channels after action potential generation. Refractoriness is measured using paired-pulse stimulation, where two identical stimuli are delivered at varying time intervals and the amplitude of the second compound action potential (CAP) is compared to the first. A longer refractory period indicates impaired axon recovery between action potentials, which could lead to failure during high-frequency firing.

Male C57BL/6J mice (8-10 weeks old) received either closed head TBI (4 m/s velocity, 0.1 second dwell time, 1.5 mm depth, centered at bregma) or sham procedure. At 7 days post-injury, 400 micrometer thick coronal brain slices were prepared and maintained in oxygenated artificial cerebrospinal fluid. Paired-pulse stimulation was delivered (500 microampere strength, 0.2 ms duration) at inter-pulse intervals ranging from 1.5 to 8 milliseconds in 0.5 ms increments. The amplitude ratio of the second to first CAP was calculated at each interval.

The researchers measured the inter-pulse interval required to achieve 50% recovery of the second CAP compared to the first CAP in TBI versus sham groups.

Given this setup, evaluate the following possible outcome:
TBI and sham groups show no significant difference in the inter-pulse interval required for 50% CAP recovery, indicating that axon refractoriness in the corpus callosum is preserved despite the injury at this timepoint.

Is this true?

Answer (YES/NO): YES